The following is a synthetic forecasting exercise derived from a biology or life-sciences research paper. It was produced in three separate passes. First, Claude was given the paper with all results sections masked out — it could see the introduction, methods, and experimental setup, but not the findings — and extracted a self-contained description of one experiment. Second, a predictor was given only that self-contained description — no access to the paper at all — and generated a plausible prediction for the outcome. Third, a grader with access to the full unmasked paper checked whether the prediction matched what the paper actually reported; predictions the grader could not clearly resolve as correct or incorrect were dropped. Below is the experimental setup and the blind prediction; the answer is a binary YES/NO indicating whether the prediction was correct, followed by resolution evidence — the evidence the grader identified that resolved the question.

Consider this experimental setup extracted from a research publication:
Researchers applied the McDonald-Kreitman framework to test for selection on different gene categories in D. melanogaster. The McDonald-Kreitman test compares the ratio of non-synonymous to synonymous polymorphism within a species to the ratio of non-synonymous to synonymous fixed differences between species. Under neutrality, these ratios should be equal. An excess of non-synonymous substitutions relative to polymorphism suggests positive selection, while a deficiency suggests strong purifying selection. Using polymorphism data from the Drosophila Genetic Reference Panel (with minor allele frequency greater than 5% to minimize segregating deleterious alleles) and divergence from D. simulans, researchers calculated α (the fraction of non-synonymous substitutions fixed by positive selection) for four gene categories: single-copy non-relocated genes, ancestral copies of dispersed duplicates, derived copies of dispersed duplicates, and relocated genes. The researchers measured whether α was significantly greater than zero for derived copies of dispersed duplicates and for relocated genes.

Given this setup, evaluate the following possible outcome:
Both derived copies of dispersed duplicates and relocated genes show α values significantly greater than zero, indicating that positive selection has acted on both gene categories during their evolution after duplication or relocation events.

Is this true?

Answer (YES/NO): NO